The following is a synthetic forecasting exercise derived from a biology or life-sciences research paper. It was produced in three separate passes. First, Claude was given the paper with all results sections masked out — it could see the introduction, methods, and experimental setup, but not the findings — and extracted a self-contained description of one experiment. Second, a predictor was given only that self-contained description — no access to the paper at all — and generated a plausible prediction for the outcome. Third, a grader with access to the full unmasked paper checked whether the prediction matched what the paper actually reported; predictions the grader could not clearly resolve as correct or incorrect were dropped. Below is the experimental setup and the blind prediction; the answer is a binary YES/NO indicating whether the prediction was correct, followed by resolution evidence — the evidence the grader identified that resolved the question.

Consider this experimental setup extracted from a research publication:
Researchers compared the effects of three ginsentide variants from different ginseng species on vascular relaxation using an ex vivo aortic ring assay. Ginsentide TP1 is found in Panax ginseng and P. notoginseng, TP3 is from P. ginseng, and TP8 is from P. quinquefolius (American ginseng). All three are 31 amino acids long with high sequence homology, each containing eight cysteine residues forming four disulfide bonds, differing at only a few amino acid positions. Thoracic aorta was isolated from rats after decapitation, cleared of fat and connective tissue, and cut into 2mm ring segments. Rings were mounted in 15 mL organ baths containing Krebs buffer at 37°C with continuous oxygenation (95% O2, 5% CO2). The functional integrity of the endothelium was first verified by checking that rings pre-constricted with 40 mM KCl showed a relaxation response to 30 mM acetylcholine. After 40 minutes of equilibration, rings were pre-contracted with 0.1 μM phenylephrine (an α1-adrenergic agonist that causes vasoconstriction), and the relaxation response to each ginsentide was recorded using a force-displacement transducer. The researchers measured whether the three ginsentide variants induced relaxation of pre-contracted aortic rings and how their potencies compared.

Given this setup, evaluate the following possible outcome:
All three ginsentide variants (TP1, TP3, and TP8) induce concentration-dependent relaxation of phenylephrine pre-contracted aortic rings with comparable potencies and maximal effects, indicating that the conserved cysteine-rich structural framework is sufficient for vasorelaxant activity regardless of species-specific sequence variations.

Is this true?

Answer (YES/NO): YES